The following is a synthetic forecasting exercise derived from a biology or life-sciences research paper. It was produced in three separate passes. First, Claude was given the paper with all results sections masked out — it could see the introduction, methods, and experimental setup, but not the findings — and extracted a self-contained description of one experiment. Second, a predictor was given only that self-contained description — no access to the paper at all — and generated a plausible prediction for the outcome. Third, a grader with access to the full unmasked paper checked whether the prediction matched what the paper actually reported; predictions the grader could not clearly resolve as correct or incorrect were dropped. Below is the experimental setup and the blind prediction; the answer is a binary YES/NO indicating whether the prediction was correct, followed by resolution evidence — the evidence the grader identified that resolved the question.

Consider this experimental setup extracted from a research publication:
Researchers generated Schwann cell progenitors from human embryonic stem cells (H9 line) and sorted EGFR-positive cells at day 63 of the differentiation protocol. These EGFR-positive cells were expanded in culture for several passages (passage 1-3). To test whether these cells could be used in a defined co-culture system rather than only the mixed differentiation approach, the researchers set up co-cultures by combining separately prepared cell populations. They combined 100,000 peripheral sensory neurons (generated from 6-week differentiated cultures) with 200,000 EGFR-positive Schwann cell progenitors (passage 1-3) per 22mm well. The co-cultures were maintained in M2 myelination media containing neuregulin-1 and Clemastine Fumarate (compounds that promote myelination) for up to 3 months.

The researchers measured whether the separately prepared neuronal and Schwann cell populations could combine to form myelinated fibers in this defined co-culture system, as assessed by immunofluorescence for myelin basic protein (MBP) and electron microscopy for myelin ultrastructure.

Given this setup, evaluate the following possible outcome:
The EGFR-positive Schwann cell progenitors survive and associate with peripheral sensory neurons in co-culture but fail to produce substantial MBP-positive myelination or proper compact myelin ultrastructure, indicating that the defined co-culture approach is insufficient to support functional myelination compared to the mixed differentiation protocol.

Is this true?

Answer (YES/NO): NO